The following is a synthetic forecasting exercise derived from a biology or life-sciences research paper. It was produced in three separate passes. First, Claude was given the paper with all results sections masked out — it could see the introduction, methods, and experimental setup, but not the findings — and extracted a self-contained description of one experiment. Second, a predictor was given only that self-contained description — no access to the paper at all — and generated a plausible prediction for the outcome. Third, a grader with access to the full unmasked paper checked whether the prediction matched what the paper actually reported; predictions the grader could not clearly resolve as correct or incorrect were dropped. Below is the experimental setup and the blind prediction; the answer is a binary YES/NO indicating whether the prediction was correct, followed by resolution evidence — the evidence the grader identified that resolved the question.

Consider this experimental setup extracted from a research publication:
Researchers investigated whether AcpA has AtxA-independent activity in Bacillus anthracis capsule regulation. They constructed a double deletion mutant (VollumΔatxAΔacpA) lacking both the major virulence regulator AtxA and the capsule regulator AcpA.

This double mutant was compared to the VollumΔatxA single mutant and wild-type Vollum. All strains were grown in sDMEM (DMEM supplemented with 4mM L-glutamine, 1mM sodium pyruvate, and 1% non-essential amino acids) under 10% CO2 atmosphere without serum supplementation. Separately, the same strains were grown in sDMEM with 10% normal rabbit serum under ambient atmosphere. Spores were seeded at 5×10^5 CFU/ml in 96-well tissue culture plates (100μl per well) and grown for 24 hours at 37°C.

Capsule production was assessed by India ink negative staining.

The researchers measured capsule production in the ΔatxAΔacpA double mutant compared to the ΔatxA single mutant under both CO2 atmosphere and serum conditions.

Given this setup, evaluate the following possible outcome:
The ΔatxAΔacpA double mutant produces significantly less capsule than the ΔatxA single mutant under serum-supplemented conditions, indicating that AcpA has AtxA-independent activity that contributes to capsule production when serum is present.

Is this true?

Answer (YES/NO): NO